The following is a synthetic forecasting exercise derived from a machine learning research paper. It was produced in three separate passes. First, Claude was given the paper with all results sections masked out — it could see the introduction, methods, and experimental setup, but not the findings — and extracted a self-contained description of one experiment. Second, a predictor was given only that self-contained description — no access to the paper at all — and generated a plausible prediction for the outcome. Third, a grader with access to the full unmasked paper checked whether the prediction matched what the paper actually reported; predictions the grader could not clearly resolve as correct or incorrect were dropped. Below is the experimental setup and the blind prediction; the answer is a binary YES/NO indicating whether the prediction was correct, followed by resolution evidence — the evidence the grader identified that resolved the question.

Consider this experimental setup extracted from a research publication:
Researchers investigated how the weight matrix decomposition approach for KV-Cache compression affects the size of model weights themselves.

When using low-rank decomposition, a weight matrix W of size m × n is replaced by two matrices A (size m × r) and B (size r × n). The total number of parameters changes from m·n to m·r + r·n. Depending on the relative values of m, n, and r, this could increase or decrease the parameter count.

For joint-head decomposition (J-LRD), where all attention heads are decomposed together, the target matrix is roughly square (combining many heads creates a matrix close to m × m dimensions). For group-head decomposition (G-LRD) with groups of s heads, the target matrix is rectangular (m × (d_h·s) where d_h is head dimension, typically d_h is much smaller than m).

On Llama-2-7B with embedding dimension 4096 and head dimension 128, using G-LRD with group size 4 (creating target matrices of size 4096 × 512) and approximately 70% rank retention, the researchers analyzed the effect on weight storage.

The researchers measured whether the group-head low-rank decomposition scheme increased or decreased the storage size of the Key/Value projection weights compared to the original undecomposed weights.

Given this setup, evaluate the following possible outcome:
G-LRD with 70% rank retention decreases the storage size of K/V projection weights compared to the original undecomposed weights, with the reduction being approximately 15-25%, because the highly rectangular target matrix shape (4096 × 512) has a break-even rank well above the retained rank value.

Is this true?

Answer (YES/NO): YES